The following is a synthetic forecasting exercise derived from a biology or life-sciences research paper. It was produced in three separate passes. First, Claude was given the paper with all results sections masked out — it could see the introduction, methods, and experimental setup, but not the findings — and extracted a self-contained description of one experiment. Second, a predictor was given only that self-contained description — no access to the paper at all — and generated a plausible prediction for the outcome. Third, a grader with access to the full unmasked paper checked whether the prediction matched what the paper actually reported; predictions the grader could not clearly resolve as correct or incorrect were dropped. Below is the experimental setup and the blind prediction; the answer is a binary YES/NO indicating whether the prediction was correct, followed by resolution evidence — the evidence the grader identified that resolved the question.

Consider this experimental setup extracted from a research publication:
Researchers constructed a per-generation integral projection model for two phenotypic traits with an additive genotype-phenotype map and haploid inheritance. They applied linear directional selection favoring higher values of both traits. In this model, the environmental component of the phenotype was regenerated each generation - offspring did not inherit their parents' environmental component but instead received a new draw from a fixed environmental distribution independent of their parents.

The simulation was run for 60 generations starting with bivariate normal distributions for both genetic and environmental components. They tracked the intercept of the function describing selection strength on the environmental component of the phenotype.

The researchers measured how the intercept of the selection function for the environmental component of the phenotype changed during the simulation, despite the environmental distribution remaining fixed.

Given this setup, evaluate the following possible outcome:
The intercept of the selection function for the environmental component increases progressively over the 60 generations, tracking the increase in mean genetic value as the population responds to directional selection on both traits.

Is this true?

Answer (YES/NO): YES